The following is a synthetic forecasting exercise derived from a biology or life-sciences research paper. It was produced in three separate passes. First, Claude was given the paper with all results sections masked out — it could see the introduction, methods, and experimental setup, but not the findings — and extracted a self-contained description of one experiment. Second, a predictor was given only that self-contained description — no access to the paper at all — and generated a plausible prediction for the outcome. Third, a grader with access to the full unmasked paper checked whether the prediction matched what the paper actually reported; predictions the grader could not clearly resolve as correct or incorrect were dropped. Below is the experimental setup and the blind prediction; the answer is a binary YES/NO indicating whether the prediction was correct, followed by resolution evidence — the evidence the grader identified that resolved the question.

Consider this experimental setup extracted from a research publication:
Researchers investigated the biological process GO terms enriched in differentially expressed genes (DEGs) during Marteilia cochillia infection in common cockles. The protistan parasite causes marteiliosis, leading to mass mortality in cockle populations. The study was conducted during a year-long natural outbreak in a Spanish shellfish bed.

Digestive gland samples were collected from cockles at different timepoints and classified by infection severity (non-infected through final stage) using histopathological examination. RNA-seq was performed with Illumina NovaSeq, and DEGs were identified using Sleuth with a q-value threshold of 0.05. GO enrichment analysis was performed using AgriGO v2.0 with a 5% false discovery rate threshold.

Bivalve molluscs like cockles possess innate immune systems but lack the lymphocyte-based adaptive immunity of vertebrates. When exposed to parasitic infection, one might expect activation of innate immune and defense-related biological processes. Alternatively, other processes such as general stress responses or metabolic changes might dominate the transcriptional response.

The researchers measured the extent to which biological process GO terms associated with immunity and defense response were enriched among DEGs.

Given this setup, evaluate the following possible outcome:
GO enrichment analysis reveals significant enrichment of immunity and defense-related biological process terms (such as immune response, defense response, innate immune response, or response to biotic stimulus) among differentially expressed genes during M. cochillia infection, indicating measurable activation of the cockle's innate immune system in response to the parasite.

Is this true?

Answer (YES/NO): NO